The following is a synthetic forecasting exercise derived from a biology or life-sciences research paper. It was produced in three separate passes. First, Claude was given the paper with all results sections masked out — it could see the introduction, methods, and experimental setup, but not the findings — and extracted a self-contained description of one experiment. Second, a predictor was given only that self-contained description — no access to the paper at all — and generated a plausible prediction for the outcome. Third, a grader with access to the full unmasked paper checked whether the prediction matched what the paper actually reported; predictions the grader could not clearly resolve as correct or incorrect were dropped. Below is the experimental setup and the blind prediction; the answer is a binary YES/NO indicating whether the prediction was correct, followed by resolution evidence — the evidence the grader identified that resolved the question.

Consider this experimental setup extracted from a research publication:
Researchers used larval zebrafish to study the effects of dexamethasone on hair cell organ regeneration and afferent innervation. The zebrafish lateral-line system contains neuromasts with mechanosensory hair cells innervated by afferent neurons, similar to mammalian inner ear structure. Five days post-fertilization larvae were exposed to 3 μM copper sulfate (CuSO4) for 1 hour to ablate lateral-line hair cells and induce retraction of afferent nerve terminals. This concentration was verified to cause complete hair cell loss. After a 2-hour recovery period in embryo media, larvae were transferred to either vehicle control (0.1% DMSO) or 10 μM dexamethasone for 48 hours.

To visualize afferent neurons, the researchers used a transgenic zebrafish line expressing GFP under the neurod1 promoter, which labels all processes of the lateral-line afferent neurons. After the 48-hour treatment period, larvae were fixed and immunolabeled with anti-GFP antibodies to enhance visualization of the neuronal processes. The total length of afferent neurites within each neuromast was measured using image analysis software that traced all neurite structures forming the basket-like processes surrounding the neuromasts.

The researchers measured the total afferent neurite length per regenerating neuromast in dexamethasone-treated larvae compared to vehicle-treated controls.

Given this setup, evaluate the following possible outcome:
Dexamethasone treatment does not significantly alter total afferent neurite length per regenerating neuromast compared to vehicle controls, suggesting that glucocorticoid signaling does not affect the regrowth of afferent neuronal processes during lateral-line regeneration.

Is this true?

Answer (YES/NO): NO